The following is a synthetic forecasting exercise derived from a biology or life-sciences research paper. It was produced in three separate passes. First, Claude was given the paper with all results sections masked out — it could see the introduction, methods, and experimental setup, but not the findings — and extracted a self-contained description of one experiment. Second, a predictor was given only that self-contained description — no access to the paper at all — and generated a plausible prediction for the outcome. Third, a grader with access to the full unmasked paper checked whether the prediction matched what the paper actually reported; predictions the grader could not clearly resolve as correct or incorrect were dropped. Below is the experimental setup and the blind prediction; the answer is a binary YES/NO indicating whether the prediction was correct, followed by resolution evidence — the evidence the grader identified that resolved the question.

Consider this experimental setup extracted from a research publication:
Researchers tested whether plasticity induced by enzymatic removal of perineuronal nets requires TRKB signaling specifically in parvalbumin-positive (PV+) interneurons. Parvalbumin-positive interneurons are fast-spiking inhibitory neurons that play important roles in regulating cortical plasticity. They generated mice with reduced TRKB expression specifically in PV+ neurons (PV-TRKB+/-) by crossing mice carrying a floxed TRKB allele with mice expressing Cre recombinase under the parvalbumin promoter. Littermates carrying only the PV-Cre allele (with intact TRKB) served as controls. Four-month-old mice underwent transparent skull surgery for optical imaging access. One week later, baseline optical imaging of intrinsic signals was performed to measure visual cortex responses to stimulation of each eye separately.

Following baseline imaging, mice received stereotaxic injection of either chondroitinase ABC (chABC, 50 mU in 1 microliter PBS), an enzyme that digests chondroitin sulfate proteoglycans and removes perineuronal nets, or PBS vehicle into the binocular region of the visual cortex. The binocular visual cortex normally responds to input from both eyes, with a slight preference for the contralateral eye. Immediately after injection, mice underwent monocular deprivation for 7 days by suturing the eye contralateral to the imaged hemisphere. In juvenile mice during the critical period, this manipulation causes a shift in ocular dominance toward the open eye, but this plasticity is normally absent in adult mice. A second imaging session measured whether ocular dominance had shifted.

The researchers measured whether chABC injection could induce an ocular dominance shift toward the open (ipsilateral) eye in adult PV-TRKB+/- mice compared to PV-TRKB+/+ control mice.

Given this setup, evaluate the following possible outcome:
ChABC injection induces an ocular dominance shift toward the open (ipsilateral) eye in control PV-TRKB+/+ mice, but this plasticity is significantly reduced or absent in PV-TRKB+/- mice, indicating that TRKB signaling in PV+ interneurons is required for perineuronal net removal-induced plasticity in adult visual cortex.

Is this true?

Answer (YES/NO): YES